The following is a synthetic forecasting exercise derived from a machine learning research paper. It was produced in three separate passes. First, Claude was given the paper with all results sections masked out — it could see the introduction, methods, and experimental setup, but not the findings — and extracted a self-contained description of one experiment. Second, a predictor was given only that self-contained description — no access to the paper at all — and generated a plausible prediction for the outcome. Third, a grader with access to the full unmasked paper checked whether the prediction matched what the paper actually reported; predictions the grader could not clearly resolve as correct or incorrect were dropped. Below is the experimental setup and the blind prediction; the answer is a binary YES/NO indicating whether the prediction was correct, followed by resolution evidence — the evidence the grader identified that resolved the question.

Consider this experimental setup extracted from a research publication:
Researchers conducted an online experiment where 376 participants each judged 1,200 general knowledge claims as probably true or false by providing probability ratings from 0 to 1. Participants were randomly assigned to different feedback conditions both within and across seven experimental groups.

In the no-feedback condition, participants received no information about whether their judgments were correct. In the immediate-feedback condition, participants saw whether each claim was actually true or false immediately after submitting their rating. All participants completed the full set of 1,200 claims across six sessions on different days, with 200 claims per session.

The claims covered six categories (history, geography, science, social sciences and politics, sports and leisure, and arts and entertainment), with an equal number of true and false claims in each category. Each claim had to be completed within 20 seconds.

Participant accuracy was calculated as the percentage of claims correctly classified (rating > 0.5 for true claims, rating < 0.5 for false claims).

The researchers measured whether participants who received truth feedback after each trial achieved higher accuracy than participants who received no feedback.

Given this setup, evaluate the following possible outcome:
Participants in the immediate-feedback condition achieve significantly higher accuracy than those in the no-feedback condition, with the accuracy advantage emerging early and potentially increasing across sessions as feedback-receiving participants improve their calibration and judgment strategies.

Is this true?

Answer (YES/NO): NO